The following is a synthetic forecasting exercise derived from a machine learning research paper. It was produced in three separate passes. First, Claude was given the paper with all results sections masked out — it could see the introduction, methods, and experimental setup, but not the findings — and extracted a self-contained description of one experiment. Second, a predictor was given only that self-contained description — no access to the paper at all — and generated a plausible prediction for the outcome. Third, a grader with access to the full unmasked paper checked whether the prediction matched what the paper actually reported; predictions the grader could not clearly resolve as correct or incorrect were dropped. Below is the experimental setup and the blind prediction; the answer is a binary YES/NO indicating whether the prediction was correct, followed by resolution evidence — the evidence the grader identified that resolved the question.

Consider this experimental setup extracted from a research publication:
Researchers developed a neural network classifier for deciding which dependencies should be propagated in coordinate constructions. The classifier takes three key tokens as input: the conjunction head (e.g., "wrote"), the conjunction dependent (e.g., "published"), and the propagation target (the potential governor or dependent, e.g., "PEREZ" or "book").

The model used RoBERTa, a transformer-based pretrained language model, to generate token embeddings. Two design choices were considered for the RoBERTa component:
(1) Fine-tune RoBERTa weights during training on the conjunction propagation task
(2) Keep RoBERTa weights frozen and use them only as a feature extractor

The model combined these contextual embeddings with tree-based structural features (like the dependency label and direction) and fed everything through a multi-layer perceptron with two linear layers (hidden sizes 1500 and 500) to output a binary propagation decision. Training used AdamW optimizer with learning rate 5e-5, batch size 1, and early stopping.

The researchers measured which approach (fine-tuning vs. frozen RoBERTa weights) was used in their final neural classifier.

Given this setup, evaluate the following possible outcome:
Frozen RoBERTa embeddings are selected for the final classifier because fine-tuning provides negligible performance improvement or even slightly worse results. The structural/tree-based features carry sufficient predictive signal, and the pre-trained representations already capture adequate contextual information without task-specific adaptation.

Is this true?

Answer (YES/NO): NO